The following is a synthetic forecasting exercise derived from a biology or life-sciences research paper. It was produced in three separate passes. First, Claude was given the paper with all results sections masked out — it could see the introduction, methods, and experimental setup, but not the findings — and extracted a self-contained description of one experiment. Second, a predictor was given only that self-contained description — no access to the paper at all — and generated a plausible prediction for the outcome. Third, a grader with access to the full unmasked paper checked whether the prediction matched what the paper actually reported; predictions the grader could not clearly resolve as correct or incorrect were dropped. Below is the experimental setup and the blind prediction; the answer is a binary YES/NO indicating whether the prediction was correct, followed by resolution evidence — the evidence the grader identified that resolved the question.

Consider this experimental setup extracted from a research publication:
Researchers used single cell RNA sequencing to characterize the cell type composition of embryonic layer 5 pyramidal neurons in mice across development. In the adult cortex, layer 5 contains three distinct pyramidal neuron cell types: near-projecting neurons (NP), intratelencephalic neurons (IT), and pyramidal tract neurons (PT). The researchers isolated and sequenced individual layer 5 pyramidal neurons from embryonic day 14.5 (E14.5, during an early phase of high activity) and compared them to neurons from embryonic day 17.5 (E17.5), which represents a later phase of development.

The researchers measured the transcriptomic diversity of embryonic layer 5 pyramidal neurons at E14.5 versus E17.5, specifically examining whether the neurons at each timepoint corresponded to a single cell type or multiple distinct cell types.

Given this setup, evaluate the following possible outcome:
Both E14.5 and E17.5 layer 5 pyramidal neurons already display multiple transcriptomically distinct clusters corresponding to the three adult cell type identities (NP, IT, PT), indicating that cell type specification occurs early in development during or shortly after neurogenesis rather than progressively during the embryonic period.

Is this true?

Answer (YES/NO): NO